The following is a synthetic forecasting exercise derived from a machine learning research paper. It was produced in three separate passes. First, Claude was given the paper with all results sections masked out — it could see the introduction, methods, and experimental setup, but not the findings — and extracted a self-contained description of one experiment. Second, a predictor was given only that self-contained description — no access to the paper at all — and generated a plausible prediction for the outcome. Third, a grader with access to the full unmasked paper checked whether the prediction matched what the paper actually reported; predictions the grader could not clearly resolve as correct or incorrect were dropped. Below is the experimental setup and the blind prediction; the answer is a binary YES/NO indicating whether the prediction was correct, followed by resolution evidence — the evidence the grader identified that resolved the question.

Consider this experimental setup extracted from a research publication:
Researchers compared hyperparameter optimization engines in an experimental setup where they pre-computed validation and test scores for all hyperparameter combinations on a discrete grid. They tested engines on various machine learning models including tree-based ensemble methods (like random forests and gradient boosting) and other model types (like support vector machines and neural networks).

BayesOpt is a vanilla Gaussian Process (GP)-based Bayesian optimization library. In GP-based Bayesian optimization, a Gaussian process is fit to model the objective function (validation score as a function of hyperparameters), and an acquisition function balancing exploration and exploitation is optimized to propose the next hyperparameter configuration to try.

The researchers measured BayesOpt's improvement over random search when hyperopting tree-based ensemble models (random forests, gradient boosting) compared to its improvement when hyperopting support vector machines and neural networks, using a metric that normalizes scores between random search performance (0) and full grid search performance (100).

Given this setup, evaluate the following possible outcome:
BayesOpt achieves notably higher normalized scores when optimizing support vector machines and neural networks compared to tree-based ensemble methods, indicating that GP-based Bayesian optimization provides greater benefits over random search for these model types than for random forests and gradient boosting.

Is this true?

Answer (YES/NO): NO